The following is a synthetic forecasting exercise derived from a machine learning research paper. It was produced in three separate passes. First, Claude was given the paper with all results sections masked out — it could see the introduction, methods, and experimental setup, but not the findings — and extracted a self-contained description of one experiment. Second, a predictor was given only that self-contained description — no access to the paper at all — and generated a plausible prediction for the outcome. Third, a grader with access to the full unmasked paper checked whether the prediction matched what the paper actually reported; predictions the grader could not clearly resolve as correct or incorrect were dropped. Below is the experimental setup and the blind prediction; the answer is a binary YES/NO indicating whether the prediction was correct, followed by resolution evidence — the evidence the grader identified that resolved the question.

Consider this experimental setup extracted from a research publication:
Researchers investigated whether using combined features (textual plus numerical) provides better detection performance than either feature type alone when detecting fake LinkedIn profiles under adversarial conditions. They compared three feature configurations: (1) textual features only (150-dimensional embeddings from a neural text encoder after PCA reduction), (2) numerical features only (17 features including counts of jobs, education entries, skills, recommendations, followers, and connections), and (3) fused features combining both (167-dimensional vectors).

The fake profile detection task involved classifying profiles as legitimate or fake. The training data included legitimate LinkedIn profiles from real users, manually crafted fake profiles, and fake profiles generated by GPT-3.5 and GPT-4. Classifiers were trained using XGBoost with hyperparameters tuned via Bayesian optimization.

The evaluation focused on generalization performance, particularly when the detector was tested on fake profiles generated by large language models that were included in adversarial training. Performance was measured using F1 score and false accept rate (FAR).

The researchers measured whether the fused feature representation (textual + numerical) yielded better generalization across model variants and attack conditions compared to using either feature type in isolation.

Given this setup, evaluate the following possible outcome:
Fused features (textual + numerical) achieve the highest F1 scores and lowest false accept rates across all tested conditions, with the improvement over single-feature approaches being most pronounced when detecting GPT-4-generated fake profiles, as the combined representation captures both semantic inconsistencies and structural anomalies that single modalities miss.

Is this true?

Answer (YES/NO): NO